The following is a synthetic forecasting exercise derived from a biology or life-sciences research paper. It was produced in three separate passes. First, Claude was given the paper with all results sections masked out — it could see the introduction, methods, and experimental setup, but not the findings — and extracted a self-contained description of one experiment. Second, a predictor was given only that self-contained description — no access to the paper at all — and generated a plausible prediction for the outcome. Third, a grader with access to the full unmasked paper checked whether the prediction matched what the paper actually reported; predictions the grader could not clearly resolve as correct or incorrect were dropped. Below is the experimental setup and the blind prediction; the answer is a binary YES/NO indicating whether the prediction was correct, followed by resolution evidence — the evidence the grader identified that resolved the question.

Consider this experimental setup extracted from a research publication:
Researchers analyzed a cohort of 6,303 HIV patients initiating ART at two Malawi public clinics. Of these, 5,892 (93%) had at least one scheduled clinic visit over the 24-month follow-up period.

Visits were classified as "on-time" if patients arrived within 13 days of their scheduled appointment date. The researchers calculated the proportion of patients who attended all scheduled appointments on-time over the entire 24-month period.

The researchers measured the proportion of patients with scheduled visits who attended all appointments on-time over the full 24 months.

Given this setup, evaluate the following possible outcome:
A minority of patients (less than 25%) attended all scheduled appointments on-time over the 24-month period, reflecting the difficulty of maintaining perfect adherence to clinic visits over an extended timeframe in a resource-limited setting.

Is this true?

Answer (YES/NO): NO